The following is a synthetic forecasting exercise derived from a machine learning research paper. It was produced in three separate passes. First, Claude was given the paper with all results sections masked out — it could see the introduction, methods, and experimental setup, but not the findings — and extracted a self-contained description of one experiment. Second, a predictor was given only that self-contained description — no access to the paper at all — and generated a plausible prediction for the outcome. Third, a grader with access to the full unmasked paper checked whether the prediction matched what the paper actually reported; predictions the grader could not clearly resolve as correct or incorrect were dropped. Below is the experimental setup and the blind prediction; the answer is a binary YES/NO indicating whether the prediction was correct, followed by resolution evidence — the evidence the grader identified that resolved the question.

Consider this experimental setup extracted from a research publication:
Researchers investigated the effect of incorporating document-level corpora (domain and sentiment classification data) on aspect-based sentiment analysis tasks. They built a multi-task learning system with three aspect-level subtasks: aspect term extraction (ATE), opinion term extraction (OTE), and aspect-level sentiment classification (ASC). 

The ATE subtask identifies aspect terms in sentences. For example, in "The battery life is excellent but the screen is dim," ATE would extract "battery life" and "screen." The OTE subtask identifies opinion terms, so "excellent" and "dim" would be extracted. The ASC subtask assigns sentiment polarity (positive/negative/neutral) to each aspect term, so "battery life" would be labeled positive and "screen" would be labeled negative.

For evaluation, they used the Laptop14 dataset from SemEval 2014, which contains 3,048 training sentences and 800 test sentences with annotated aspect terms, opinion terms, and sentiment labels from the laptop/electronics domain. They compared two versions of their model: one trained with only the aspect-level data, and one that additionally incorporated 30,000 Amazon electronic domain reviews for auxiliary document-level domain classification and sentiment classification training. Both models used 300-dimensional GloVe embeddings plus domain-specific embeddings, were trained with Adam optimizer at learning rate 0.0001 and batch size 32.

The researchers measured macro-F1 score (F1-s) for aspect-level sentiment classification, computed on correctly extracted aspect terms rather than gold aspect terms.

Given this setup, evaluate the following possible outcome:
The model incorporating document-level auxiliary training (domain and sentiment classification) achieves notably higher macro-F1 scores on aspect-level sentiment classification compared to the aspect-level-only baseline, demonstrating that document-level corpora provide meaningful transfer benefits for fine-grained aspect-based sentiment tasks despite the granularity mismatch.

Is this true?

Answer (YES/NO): NO